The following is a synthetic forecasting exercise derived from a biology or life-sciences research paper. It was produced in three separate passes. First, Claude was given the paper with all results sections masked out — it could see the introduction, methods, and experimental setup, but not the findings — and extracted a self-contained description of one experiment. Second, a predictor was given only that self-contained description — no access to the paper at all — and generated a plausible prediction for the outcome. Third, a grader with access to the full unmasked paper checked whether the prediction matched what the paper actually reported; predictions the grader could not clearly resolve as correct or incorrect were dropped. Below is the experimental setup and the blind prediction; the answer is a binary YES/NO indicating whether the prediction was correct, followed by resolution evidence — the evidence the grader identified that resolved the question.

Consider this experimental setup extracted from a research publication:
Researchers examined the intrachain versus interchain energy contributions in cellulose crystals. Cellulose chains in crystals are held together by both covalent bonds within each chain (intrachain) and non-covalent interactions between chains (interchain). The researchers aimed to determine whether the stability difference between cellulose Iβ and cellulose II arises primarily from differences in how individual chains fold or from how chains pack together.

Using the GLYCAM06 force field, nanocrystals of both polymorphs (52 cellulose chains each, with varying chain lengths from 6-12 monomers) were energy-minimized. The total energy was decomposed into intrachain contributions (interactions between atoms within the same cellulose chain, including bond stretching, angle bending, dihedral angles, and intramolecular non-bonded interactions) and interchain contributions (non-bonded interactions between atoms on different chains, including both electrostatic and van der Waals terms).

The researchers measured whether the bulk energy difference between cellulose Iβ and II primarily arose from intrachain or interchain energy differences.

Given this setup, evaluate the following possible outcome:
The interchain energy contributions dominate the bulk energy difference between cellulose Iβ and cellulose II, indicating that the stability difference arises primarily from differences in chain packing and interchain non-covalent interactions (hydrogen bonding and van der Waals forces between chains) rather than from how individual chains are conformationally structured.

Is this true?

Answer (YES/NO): YES